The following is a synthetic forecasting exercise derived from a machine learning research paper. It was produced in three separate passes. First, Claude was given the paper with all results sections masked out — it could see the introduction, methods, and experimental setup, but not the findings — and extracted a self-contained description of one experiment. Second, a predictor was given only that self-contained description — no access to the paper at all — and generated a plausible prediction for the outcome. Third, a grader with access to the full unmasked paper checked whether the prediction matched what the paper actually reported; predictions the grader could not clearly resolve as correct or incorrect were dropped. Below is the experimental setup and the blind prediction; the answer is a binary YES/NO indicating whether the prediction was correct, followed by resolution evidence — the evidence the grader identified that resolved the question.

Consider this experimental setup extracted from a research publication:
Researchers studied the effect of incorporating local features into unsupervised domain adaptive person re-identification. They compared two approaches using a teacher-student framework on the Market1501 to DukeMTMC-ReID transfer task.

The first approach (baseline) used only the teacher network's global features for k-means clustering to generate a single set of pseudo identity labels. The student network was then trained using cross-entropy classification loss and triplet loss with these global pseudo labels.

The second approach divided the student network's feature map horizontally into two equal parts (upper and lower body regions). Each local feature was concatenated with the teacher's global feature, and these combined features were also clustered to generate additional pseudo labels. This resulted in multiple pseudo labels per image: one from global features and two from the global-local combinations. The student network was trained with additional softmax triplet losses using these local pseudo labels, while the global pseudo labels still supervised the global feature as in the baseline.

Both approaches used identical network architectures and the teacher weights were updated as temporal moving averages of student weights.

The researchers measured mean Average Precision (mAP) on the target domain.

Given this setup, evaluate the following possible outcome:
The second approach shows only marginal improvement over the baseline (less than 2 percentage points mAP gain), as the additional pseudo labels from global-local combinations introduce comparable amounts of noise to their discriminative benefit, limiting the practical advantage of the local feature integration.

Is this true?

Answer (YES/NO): NO